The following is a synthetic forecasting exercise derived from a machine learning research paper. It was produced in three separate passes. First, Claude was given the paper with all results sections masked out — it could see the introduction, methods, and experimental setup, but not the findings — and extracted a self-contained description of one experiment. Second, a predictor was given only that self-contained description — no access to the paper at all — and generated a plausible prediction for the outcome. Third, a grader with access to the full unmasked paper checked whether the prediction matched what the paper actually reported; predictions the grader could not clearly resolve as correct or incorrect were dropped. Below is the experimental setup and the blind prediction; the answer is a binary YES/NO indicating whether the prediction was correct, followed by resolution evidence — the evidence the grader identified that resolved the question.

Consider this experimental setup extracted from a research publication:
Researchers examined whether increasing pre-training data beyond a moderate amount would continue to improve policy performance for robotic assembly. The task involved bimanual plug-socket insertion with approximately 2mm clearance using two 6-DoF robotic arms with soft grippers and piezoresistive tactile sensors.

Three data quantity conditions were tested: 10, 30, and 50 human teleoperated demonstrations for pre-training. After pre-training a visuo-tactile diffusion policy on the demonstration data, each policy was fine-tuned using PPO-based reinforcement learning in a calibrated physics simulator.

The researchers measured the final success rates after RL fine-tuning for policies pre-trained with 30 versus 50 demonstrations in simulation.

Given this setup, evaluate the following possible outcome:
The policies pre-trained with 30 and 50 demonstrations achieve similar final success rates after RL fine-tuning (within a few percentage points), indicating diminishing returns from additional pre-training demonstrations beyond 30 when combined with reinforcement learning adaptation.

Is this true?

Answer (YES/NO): YES